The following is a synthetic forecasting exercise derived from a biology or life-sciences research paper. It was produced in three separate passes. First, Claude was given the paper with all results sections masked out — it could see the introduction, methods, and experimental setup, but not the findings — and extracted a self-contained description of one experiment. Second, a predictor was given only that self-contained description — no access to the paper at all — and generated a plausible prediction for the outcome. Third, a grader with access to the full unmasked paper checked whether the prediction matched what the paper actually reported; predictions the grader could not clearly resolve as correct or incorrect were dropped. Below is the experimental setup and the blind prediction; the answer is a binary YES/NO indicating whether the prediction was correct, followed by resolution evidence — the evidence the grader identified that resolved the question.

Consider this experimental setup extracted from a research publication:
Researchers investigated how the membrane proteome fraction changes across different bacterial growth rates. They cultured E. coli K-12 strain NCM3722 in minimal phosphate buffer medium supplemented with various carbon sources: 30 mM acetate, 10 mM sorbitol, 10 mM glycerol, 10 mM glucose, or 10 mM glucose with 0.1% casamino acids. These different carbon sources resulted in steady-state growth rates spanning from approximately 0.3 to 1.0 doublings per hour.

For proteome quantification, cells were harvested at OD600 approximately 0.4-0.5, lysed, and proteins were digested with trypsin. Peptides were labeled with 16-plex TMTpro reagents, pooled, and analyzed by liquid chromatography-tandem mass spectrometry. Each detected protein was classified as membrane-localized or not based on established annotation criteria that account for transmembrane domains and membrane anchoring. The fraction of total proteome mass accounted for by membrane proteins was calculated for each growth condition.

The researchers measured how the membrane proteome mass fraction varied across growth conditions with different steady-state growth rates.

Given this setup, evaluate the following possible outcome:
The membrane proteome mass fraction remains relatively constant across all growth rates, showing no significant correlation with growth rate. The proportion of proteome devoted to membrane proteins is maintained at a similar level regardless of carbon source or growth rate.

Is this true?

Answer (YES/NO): YES